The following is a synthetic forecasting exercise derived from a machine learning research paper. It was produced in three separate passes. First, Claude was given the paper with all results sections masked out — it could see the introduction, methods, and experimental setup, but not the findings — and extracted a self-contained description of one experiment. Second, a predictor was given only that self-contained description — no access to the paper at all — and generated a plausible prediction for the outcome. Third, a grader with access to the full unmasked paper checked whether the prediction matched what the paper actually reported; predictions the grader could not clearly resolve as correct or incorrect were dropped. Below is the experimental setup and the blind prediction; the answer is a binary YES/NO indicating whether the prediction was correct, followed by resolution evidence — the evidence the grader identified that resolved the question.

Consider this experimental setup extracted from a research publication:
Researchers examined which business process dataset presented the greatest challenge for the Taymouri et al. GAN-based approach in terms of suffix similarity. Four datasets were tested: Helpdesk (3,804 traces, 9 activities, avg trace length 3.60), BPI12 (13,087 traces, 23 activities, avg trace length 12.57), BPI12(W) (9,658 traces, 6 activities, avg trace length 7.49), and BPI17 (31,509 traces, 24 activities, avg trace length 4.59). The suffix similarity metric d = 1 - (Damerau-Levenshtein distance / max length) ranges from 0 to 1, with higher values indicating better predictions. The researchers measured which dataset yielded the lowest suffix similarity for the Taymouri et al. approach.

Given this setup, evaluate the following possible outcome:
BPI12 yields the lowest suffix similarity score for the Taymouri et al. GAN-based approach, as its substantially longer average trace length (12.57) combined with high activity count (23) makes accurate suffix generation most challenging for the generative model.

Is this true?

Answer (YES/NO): YES